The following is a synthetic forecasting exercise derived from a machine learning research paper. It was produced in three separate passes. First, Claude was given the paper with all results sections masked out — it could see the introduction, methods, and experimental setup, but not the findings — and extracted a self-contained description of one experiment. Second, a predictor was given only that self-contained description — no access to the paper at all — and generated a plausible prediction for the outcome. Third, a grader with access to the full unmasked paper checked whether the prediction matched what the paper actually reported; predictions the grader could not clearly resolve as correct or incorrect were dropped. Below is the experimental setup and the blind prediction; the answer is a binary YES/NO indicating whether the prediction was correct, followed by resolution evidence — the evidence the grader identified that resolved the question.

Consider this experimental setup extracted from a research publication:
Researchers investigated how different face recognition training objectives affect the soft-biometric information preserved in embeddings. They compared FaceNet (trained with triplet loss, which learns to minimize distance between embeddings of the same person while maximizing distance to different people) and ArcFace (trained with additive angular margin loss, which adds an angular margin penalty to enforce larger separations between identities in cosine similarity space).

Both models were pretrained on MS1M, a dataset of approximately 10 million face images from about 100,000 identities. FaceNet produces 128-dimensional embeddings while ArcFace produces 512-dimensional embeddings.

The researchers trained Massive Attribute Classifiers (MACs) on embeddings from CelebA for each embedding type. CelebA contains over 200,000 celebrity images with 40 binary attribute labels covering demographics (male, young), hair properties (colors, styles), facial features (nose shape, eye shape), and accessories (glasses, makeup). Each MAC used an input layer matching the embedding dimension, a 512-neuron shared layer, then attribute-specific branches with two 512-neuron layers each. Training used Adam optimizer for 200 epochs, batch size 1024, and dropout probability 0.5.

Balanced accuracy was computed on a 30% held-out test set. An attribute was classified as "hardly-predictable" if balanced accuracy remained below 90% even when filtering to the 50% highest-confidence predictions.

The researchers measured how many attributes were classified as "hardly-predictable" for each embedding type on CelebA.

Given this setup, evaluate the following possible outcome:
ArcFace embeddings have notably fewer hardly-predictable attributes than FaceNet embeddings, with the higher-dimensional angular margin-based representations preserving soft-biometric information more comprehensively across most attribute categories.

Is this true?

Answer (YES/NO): NO